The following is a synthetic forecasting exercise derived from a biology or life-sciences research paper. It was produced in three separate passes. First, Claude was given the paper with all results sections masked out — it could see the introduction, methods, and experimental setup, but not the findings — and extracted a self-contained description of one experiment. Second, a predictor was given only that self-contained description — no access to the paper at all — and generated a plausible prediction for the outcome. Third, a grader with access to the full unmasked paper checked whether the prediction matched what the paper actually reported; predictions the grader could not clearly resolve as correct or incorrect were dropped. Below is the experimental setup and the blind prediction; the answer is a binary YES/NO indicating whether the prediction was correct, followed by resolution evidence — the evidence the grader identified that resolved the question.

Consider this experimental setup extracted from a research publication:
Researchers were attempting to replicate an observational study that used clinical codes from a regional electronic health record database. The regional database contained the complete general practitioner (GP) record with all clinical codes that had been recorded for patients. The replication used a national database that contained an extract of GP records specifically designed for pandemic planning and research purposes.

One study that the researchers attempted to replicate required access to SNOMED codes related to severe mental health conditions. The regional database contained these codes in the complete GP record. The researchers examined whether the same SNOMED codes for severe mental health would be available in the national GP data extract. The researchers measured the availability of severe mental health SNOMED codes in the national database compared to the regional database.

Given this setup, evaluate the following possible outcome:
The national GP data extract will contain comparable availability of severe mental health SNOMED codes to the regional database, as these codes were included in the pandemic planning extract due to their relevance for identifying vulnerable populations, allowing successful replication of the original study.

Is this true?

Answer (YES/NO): NO